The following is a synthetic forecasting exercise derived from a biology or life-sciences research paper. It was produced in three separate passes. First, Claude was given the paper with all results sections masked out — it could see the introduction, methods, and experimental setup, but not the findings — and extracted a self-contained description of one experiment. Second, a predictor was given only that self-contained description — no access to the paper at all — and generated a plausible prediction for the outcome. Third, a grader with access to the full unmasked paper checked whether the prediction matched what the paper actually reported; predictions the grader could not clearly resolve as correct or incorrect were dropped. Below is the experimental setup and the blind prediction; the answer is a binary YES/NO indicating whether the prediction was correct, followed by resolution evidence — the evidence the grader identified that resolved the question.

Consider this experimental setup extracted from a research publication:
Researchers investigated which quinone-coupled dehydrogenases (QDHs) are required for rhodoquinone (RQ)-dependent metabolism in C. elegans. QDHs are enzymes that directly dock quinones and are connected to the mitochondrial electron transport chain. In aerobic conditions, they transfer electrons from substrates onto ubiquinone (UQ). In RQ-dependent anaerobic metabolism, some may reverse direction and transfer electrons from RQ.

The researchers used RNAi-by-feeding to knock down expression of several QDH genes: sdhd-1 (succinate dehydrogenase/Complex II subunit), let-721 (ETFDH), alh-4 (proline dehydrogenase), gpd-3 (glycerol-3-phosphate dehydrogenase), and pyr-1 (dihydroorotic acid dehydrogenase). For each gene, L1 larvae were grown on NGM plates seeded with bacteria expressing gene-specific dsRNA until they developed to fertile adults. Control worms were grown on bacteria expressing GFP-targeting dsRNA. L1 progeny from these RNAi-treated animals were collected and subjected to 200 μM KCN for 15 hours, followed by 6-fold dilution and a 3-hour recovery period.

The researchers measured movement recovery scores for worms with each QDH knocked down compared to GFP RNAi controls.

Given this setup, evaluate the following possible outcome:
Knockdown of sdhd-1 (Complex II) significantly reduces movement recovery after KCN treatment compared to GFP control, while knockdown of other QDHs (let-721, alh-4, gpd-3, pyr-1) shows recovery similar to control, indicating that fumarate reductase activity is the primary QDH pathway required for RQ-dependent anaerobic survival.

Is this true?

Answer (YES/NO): NO